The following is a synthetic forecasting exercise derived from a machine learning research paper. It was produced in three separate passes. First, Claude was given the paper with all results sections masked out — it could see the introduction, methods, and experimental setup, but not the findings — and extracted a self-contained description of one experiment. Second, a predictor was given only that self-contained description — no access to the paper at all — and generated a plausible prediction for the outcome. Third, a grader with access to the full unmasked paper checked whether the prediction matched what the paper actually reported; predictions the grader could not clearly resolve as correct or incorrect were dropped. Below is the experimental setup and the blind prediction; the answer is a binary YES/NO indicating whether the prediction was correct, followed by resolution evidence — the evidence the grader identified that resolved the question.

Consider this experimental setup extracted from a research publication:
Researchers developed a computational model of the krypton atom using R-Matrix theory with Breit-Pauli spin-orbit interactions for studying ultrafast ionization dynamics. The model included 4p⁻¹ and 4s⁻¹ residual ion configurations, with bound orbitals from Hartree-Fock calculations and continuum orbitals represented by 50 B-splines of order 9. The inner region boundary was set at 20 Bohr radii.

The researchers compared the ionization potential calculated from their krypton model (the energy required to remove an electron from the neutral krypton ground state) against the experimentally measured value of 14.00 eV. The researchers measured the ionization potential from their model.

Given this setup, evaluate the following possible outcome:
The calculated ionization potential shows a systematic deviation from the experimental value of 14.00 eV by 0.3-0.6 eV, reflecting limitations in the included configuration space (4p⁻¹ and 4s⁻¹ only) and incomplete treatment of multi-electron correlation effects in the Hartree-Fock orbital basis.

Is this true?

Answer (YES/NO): YES